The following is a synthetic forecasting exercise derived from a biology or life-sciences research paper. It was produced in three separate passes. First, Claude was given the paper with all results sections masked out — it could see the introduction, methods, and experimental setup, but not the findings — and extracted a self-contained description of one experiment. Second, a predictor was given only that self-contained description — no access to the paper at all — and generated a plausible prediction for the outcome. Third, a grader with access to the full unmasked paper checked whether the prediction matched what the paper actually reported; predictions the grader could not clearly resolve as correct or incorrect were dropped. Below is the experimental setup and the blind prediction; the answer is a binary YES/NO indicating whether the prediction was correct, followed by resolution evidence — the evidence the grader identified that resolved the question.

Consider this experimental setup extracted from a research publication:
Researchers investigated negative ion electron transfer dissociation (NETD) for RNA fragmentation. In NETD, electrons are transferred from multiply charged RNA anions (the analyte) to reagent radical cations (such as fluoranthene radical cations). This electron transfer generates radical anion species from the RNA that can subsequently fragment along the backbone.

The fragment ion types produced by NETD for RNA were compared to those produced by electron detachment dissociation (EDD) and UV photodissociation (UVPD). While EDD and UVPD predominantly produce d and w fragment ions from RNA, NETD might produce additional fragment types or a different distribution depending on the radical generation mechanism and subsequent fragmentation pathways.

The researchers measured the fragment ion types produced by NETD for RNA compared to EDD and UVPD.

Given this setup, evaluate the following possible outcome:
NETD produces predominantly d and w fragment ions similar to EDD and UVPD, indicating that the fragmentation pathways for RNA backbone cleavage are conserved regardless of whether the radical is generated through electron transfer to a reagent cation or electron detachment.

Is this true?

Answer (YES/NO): NO